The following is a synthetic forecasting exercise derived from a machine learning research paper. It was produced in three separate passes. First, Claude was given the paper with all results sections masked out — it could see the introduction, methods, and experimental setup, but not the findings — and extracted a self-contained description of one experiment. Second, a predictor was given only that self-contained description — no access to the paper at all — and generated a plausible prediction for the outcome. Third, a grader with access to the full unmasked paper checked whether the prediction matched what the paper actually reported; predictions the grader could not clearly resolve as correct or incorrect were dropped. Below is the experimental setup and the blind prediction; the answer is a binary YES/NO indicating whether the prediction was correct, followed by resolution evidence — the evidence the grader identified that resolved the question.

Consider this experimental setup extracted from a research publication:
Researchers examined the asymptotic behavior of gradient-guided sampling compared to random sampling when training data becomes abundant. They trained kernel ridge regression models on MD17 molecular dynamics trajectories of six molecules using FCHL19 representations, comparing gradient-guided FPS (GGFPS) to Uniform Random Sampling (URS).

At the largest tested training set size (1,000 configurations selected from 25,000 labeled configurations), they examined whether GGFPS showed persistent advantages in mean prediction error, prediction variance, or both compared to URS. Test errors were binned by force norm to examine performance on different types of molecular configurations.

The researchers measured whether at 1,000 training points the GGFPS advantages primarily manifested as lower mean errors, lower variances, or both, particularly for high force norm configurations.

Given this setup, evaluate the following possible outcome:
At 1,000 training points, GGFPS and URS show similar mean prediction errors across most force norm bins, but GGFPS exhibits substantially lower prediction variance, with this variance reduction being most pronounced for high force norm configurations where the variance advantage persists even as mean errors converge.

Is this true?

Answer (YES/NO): YES